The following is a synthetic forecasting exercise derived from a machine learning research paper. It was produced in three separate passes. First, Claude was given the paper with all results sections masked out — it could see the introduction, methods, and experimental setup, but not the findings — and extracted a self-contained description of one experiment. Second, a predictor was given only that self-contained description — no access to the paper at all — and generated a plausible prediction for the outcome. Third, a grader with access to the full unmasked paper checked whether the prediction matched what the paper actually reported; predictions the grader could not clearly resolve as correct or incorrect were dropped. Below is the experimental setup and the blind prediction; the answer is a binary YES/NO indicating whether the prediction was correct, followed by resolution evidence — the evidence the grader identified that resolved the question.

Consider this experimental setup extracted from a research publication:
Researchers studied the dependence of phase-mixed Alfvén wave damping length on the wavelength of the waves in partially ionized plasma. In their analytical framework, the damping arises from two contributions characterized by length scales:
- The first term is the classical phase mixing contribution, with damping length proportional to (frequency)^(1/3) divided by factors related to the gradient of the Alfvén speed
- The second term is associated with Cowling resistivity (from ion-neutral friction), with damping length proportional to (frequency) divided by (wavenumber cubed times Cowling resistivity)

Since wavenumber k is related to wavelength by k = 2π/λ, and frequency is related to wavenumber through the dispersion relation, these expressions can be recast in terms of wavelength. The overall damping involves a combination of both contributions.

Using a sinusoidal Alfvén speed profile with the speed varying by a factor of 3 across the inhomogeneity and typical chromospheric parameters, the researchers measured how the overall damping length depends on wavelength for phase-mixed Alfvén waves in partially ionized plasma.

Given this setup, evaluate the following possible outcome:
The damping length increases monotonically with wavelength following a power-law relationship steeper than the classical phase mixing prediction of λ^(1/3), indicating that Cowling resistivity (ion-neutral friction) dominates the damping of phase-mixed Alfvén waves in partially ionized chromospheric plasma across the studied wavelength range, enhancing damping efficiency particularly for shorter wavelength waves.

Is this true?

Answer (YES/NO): NO